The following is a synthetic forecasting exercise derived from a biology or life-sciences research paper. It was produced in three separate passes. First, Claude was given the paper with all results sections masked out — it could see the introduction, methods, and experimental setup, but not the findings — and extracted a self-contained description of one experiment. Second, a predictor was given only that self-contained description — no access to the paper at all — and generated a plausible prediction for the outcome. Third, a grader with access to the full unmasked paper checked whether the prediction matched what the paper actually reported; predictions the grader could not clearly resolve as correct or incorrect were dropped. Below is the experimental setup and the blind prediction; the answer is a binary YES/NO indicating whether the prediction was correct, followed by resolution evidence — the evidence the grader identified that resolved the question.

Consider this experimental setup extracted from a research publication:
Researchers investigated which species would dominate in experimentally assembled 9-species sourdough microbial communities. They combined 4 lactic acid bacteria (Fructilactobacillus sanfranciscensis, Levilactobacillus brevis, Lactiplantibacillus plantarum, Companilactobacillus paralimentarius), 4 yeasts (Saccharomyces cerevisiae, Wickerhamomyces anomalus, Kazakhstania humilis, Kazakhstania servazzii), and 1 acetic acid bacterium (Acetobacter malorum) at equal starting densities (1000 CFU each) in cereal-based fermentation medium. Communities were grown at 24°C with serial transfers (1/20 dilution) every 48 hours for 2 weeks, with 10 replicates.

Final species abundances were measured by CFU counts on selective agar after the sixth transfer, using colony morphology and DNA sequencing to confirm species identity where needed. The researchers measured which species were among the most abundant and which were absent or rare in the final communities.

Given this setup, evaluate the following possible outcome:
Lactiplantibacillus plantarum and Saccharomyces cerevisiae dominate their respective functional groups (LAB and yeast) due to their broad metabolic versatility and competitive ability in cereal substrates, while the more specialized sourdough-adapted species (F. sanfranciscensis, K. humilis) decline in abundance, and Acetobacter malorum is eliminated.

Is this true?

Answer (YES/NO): NO